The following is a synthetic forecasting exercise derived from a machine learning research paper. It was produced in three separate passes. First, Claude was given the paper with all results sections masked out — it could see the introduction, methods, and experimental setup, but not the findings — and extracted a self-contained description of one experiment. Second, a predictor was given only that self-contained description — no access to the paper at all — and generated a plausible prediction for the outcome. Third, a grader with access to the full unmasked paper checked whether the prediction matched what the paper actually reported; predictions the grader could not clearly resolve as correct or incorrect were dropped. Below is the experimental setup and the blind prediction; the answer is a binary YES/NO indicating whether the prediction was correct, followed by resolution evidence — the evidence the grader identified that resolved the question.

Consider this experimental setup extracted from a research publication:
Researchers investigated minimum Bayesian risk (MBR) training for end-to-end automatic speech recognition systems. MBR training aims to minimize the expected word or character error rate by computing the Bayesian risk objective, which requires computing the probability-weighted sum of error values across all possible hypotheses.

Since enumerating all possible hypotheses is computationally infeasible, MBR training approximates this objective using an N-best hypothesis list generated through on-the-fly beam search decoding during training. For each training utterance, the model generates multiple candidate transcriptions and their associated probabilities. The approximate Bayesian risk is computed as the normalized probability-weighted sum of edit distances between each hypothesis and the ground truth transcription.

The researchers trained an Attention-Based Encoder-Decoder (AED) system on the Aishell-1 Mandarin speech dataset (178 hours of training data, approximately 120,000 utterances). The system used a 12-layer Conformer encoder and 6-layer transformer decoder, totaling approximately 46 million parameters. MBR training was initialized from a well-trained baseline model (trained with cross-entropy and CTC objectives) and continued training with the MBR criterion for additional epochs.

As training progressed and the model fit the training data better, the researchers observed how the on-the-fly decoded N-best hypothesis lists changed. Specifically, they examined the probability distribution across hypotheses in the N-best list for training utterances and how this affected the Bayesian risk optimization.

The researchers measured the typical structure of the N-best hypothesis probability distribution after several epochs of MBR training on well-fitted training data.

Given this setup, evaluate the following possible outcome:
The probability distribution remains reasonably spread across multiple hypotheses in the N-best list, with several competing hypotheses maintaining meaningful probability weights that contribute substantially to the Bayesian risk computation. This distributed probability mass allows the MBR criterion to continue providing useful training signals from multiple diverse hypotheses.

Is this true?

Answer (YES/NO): NO